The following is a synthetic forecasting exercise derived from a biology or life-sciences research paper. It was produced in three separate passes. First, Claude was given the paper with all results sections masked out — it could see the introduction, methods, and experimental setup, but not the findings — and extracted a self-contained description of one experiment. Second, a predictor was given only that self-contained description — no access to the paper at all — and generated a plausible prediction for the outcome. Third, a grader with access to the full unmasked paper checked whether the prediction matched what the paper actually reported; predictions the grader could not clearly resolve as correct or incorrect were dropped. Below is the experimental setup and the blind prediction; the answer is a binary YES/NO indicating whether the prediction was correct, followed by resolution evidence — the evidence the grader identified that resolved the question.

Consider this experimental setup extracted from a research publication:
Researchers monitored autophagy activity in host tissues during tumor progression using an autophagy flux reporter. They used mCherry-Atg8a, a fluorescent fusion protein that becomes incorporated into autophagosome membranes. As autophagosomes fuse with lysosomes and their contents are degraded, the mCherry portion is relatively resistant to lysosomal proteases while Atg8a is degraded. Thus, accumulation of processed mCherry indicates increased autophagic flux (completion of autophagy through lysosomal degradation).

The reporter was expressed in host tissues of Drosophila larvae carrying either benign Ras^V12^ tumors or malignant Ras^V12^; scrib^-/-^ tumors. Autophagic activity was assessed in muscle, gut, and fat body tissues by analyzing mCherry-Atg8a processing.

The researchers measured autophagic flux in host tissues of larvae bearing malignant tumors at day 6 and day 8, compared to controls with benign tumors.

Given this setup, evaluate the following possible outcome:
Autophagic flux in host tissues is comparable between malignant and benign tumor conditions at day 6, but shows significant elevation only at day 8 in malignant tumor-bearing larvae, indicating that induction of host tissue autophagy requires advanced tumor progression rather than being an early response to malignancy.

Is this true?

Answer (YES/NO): NO